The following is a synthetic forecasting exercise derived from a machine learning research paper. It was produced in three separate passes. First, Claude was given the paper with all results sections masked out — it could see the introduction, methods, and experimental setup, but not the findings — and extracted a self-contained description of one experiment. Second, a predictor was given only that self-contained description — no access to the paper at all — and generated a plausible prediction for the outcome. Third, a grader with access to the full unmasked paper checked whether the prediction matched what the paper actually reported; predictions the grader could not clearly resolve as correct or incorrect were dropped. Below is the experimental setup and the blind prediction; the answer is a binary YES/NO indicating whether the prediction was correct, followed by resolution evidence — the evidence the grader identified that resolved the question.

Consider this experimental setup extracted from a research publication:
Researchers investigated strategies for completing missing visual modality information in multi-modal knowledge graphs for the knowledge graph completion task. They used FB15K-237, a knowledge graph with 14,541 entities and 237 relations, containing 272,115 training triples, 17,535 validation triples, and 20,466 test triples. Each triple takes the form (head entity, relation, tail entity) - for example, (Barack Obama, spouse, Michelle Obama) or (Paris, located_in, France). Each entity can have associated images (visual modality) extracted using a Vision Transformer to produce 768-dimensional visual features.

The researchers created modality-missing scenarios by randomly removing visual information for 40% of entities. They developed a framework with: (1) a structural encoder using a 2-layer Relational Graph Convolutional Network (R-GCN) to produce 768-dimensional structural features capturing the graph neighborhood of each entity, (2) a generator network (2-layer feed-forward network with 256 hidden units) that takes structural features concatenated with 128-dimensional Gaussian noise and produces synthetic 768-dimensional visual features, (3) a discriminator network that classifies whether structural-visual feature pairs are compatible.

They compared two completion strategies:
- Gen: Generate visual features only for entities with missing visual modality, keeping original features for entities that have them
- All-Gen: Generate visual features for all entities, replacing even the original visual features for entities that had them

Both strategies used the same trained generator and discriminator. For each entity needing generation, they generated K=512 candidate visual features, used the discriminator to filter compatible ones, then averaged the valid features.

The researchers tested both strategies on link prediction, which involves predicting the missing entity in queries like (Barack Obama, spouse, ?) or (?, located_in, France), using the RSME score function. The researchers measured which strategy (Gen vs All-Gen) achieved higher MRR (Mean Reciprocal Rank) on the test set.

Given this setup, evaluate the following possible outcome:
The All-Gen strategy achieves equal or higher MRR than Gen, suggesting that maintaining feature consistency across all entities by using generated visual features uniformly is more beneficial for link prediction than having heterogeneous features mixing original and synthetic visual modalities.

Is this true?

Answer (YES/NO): YES